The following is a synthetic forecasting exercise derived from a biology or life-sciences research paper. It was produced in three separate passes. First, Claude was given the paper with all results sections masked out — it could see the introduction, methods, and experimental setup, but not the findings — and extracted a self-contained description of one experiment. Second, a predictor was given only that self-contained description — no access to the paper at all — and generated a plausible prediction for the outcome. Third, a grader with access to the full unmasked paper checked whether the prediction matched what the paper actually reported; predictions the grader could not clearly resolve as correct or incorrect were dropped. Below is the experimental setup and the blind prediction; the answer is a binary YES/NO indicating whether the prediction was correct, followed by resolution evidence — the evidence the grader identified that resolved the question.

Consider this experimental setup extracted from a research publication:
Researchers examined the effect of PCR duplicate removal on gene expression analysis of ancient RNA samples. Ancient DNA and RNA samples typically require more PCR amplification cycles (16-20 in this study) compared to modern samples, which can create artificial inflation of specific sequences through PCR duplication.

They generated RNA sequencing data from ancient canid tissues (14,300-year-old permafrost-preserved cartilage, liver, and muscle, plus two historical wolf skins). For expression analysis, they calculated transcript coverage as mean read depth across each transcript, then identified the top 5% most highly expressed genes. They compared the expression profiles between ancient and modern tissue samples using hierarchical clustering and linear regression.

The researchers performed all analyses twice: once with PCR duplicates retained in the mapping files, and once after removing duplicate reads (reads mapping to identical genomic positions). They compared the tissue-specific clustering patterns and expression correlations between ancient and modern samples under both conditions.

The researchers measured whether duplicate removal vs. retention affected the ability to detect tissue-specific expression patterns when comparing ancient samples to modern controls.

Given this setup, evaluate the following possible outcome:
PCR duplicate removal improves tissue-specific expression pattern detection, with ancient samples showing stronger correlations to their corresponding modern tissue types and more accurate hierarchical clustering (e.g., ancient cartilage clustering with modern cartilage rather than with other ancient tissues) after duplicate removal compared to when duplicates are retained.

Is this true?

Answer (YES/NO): NO